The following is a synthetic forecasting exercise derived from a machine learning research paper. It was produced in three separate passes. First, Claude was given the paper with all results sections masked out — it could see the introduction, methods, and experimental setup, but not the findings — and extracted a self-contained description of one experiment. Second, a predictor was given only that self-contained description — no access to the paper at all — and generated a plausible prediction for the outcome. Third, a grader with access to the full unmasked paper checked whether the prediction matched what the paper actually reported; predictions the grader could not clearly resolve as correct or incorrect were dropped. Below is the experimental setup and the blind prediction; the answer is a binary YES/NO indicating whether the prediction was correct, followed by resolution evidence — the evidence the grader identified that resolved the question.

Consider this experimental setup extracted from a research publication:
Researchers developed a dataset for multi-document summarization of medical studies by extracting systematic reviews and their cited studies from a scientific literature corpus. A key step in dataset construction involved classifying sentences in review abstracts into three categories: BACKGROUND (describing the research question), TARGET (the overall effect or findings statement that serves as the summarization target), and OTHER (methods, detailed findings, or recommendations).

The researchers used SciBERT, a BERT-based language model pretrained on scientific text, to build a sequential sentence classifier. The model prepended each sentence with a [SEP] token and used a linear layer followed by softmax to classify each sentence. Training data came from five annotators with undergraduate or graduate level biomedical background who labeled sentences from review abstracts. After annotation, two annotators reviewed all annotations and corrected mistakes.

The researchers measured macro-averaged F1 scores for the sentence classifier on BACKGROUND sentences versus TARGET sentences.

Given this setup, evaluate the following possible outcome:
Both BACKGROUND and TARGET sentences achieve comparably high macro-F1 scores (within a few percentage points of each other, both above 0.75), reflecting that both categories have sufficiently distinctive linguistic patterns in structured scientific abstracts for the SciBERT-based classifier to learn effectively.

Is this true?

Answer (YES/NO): NO